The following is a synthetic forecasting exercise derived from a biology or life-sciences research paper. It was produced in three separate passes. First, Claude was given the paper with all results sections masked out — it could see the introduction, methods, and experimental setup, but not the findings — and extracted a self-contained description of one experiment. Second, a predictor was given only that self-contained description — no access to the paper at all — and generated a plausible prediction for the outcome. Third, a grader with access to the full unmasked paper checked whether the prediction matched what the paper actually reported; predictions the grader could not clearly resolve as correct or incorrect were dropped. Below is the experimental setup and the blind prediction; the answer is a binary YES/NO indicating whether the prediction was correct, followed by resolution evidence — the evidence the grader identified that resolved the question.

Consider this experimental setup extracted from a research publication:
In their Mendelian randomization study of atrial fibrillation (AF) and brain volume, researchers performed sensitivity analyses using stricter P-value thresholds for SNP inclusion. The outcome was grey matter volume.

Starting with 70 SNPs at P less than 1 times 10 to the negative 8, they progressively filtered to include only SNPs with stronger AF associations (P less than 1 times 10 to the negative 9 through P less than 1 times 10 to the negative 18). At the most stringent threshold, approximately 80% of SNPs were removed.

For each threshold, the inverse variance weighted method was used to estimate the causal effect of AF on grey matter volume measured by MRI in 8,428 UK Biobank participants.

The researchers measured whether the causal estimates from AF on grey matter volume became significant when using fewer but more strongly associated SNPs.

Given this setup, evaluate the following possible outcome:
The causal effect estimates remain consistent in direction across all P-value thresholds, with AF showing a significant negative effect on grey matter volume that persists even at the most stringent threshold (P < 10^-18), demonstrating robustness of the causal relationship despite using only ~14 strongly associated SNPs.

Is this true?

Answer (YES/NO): NO